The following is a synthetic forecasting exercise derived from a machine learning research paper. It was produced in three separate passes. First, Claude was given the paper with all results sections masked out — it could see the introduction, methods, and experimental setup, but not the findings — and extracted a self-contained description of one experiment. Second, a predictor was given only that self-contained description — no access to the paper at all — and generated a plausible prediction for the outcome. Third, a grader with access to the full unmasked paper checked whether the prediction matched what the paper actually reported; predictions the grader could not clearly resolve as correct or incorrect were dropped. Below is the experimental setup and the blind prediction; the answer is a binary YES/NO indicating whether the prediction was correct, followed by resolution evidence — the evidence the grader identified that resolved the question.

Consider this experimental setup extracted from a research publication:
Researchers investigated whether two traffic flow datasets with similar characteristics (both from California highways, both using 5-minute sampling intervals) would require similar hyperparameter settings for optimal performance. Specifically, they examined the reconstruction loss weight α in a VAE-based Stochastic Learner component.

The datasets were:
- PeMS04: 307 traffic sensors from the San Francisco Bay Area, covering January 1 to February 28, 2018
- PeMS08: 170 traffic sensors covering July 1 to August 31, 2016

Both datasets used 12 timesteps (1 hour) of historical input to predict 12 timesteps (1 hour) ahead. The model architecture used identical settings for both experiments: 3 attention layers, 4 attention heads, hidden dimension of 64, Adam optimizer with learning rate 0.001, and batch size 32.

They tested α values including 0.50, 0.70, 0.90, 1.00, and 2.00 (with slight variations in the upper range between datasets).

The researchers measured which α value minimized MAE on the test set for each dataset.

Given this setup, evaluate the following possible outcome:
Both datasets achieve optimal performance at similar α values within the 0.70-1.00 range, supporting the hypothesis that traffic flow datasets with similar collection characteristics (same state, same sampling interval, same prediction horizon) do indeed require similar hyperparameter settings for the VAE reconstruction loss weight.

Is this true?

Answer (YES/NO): YES